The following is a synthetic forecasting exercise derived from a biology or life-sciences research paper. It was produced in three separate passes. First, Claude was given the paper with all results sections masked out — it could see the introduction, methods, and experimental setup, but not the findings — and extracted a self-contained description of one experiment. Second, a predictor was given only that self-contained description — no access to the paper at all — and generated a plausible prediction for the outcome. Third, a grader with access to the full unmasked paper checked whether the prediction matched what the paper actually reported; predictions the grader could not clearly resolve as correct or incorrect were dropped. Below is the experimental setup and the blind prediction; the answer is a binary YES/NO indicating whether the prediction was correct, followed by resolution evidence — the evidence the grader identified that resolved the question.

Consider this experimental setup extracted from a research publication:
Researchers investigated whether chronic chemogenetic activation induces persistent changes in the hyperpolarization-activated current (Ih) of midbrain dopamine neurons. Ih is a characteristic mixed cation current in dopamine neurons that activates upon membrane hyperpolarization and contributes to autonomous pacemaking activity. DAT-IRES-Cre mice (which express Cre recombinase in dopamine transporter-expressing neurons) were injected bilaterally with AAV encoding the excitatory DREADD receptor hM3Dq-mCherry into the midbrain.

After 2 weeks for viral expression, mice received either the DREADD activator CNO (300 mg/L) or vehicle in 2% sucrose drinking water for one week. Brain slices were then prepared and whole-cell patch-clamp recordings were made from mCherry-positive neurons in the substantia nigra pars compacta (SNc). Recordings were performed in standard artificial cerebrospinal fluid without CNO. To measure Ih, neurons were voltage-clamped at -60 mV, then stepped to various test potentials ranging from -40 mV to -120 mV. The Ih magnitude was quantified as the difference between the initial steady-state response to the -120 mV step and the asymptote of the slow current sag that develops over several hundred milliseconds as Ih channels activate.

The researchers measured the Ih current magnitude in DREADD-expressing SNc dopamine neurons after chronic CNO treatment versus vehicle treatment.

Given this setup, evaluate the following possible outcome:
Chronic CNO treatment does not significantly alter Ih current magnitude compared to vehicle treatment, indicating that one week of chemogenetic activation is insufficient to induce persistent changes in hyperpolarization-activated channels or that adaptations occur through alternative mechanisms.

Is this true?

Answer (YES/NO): NO